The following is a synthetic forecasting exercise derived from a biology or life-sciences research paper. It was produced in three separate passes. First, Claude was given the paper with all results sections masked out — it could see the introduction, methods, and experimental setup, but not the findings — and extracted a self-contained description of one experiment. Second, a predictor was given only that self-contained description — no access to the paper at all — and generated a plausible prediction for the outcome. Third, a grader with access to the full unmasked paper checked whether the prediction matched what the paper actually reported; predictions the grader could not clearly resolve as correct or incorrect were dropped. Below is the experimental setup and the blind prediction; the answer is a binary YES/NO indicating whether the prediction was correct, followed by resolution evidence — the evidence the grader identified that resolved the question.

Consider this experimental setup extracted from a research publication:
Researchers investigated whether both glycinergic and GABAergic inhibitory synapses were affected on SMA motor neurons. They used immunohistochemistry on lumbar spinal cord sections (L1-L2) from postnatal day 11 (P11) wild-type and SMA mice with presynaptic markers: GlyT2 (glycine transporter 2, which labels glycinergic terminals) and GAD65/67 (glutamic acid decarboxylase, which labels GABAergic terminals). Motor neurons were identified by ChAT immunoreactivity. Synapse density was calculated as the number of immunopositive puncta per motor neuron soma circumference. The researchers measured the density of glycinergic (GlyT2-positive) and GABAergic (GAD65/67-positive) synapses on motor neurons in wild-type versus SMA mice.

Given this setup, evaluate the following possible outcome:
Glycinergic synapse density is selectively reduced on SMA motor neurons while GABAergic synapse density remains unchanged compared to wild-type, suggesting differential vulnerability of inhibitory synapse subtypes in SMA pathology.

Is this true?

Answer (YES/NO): NO